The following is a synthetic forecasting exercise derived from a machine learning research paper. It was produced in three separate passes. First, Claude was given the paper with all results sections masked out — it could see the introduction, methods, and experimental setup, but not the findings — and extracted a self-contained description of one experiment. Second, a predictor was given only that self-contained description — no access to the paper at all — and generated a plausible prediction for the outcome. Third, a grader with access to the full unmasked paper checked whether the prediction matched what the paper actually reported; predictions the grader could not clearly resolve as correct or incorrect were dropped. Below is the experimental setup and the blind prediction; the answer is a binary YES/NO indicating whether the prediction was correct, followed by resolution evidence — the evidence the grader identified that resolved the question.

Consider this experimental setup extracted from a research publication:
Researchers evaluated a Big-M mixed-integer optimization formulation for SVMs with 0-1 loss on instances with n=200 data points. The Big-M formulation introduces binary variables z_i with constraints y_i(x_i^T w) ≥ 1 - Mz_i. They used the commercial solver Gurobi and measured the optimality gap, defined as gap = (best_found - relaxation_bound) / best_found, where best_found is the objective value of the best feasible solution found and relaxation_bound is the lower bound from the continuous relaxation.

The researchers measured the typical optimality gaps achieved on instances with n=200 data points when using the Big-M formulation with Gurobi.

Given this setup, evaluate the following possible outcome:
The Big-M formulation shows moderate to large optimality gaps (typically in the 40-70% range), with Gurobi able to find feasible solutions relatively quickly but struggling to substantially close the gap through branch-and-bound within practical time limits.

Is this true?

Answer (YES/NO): NO